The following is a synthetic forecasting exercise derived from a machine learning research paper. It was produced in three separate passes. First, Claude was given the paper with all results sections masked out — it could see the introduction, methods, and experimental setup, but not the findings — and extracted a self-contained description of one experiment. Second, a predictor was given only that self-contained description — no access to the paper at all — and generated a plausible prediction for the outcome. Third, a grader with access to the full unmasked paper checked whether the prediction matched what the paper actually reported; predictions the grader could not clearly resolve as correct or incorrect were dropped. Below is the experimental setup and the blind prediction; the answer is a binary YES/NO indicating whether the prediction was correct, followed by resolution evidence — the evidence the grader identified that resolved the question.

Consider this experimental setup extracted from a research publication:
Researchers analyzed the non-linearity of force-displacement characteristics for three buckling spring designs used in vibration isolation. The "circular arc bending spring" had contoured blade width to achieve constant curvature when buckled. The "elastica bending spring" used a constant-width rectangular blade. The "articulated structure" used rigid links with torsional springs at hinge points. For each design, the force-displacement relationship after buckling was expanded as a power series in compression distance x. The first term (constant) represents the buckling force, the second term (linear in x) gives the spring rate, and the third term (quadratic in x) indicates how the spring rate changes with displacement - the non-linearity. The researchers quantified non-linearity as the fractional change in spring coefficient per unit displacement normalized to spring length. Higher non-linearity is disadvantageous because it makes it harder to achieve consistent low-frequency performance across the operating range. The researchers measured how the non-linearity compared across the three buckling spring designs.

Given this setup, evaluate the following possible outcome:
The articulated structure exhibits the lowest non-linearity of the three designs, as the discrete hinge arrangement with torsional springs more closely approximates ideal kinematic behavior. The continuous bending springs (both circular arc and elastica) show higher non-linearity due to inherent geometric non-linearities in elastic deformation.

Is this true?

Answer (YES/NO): NO